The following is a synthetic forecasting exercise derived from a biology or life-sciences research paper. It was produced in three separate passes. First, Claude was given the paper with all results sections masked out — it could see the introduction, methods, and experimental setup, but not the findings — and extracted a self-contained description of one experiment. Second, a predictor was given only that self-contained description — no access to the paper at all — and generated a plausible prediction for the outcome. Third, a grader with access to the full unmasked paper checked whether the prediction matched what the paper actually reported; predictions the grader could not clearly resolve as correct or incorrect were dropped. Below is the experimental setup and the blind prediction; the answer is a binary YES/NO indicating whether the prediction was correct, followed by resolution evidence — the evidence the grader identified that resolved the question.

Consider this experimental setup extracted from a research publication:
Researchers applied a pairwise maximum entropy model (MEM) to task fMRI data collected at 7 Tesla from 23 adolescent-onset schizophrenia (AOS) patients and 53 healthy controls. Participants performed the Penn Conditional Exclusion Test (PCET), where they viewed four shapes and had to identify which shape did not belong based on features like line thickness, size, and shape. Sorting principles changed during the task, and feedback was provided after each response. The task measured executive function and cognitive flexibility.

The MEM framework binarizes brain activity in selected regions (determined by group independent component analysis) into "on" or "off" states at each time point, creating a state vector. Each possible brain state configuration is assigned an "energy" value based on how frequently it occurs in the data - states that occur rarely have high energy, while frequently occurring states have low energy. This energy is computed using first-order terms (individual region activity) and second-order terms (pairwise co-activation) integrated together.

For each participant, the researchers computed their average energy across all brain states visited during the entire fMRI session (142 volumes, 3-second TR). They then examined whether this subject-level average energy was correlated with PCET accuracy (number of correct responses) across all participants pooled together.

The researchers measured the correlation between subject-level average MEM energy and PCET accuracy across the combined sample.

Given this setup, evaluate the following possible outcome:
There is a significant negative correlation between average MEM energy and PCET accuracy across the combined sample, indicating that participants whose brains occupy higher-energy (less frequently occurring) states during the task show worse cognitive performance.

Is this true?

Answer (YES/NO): YES